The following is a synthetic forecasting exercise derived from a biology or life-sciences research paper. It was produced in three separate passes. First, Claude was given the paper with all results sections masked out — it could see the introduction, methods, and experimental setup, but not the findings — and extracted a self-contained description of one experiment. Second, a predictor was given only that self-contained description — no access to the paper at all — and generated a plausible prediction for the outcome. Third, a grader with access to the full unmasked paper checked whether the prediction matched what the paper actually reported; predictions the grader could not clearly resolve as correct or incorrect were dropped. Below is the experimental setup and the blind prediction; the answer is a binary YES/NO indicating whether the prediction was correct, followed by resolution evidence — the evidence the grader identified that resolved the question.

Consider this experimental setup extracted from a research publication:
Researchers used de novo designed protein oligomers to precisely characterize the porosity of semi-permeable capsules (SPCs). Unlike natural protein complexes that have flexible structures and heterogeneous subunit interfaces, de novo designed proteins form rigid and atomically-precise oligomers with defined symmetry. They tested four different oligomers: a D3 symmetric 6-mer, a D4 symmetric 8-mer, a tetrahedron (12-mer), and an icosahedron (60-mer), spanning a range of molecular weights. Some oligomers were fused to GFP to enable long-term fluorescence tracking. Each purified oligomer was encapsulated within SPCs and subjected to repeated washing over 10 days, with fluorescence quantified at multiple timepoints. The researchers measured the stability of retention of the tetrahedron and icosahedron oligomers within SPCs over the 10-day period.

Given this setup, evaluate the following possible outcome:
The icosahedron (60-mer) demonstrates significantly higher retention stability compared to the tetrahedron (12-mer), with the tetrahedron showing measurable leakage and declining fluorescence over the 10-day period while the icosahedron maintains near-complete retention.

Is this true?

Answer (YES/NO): NO